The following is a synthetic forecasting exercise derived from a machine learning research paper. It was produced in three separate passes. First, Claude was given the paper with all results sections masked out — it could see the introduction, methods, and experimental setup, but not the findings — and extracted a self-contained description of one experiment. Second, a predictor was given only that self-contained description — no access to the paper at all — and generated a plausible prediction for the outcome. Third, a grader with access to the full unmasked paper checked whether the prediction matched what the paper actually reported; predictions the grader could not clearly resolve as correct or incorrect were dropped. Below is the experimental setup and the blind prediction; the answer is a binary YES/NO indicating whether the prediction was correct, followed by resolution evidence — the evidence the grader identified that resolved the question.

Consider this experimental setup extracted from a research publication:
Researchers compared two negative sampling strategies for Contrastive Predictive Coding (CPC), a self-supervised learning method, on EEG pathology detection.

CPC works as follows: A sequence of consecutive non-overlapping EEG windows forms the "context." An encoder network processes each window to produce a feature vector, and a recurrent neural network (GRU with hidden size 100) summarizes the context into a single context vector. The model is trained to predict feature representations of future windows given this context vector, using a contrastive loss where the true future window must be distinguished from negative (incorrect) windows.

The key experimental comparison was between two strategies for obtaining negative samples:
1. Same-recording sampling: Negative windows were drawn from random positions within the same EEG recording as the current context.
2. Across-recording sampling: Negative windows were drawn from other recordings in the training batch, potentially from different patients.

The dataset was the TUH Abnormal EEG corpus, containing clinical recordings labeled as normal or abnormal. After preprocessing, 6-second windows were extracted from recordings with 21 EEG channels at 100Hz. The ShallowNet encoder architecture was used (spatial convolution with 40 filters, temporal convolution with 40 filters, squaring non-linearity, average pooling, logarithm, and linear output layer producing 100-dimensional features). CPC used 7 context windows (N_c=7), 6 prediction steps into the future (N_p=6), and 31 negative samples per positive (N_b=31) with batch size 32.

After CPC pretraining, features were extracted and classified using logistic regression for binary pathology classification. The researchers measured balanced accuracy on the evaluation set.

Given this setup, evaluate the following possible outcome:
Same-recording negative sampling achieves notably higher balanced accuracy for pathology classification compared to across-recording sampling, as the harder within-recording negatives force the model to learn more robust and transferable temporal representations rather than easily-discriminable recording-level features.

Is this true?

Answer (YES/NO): NO